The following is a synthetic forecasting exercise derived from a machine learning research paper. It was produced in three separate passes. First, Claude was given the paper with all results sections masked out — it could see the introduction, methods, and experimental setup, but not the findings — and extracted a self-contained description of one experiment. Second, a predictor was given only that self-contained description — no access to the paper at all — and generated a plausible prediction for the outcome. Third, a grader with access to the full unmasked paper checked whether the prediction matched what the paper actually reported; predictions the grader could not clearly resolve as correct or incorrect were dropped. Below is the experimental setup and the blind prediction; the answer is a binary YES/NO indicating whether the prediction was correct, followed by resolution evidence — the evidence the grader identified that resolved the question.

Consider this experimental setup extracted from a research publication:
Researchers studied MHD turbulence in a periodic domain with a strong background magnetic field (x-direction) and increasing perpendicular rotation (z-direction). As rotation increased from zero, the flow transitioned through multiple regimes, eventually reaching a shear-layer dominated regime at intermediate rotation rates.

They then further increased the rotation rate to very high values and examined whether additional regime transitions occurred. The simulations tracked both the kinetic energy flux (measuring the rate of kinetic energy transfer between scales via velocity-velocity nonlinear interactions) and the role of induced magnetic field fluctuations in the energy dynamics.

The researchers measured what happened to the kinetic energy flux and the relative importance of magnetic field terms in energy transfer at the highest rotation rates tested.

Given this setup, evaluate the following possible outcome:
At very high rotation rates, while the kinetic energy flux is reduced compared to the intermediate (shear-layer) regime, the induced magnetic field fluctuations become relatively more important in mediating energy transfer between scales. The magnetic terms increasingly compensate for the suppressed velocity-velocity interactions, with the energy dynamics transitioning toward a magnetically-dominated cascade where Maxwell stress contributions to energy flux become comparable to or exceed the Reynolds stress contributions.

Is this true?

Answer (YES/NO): YES